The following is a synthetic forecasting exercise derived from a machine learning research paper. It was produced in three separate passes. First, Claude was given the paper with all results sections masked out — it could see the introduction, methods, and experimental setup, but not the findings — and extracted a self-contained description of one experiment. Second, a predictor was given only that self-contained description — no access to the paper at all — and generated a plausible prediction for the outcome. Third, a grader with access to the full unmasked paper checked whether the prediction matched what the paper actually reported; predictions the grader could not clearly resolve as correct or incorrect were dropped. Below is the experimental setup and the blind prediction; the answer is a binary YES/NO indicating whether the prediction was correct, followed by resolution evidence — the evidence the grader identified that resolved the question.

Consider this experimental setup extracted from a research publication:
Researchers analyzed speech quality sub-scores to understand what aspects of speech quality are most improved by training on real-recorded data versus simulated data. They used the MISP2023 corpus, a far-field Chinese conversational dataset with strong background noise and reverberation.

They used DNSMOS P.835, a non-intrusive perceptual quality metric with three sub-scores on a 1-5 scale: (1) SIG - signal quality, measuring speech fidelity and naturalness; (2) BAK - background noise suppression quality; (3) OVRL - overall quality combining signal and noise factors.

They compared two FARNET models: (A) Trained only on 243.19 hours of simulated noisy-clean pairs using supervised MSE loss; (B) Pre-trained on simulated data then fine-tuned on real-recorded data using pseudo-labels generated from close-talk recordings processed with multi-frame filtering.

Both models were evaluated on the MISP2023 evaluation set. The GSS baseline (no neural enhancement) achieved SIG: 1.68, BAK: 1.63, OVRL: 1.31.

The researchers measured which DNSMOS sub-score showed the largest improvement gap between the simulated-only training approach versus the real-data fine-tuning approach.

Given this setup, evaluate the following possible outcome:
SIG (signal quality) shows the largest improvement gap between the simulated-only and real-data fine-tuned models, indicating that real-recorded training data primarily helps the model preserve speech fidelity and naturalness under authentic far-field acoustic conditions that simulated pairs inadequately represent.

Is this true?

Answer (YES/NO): NO